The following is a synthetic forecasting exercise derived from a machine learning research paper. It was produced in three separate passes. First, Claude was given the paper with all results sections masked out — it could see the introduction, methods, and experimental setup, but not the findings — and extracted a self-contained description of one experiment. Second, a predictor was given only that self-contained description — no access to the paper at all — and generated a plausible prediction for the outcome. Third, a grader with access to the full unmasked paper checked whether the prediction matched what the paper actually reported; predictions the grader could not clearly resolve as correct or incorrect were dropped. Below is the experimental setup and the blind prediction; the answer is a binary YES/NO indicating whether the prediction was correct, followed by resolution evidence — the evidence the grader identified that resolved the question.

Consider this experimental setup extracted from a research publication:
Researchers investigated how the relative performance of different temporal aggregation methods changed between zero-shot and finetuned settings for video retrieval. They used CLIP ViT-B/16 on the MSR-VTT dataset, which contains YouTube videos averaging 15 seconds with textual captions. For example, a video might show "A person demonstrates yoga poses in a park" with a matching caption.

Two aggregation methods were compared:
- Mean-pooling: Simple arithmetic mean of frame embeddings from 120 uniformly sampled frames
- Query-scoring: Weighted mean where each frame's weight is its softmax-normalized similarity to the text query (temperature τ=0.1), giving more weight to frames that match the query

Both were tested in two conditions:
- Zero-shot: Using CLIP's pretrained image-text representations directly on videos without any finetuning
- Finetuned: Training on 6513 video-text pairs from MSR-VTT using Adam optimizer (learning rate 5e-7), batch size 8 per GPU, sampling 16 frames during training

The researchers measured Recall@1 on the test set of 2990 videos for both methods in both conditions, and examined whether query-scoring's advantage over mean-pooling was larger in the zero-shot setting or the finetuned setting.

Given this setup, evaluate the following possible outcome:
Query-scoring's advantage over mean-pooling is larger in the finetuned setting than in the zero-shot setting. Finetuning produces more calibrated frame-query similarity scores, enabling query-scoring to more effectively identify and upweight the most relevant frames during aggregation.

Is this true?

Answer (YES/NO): NO